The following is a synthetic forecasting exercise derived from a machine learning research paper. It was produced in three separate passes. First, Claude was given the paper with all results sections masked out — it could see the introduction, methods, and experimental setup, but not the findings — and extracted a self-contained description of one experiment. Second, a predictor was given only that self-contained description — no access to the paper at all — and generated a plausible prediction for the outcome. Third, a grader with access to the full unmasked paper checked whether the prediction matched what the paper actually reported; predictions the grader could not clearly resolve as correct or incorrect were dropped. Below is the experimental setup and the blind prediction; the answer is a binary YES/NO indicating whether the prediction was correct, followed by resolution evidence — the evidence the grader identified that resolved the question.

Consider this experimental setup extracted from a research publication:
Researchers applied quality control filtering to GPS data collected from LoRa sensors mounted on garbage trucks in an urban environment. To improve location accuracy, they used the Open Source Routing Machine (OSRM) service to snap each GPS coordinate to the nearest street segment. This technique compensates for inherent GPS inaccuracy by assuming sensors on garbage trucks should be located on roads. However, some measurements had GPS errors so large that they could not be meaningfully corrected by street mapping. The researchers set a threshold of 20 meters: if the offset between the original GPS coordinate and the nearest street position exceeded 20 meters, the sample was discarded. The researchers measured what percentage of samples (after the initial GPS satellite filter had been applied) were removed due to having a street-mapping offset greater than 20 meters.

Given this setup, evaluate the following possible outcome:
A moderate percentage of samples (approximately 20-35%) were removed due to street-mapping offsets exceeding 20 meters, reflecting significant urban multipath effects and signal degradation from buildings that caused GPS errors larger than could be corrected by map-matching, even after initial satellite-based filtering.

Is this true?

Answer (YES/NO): YES